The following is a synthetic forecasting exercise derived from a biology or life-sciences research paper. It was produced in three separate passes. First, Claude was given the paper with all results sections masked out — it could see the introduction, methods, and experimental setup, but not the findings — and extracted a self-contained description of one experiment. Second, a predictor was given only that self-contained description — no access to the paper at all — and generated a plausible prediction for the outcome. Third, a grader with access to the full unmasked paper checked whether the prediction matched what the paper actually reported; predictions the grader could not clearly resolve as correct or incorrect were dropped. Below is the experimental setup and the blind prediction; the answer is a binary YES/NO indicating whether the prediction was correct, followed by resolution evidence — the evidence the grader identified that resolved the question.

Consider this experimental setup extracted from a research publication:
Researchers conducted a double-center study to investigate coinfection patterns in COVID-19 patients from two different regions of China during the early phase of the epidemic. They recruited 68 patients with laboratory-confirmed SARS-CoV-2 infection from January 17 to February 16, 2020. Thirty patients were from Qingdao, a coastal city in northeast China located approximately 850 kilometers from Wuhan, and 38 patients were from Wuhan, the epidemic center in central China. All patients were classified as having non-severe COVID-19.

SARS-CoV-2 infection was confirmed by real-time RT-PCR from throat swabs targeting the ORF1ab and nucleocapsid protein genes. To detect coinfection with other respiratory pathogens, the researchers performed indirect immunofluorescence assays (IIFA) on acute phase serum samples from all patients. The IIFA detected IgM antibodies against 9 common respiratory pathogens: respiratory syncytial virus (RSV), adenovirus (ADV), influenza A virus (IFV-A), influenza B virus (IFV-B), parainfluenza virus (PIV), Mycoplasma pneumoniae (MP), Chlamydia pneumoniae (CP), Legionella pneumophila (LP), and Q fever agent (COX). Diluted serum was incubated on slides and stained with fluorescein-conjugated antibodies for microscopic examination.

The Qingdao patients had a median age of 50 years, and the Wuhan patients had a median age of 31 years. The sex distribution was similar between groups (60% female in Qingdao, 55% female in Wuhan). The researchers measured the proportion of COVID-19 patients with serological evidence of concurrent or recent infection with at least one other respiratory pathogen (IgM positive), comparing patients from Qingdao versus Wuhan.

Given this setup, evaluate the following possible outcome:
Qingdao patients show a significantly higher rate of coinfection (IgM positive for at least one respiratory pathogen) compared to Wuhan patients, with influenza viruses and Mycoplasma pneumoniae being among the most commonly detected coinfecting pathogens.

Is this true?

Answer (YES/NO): YES